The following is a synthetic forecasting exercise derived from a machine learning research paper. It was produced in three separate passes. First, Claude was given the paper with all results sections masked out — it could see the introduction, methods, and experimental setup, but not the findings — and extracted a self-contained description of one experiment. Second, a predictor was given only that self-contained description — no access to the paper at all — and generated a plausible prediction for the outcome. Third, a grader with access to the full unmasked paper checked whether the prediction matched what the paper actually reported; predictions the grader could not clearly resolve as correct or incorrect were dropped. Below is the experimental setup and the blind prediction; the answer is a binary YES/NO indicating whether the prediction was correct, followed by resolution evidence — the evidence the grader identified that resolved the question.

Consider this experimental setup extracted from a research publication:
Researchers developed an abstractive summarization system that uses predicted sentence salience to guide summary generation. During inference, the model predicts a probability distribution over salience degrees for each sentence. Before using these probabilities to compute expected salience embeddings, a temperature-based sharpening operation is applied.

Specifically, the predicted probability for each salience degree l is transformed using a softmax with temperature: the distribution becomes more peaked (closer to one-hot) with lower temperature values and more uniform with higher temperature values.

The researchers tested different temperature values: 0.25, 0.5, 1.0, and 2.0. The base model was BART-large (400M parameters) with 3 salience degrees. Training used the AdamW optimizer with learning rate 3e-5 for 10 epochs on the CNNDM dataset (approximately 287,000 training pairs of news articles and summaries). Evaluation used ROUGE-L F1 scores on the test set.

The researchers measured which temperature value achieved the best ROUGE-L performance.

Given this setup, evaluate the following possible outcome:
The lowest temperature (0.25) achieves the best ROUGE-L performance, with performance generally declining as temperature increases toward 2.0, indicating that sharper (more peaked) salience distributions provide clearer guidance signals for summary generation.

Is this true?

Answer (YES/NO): NO